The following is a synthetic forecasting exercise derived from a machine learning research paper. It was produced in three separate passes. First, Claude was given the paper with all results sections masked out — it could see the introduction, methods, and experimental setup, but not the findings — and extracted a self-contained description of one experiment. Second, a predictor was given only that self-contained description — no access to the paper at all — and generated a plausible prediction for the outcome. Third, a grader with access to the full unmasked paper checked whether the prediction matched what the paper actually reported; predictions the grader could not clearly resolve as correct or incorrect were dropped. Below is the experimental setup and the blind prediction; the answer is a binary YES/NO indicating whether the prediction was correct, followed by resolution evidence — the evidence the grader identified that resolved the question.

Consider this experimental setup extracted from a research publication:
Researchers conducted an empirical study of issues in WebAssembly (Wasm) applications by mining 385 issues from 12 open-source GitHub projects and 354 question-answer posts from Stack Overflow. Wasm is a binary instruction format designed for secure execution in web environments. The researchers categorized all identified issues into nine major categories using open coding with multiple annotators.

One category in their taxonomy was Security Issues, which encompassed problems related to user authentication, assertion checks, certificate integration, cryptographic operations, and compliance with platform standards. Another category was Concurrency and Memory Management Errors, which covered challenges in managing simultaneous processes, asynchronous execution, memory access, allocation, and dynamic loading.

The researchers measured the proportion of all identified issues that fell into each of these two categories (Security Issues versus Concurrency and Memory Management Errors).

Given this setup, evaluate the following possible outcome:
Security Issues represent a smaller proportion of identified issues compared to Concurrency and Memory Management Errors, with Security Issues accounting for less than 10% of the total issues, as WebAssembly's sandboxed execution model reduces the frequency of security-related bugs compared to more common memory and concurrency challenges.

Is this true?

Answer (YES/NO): NO